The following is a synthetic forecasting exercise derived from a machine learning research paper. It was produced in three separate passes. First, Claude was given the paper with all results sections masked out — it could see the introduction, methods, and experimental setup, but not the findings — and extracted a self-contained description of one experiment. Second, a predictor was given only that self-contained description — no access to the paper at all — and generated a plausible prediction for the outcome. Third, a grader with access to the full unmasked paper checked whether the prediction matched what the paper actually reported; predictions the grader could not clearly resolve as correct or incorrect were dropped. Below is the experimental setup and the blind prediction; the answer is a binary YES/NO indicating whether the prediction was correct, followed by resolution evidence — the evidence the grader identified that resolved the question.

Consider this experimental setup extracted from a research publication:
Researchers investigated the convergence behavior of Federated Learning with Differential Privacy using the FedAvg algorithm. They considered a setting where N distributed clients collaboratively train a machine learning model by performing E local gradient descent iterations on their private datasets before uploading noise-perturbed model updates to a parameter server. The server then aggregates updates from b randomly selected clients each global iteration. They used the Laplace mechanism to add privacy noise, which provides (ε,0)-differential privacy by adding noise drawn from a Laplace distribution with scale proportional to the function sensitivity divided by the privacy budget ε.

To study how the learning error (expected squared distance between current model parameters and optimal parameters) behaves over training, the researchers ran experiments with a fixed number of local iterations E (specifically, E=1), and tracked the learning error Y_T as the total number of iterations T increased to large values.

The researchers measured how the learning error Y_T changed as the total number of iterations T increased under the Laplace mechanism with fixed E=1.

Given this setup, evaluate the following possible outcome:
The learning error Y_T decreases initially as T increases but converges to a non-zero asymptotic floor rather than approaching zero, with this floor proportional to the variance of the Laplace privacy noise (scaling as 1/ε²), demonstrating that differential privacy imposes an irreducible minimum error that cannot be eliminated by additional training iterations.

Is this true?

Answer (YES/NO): NO